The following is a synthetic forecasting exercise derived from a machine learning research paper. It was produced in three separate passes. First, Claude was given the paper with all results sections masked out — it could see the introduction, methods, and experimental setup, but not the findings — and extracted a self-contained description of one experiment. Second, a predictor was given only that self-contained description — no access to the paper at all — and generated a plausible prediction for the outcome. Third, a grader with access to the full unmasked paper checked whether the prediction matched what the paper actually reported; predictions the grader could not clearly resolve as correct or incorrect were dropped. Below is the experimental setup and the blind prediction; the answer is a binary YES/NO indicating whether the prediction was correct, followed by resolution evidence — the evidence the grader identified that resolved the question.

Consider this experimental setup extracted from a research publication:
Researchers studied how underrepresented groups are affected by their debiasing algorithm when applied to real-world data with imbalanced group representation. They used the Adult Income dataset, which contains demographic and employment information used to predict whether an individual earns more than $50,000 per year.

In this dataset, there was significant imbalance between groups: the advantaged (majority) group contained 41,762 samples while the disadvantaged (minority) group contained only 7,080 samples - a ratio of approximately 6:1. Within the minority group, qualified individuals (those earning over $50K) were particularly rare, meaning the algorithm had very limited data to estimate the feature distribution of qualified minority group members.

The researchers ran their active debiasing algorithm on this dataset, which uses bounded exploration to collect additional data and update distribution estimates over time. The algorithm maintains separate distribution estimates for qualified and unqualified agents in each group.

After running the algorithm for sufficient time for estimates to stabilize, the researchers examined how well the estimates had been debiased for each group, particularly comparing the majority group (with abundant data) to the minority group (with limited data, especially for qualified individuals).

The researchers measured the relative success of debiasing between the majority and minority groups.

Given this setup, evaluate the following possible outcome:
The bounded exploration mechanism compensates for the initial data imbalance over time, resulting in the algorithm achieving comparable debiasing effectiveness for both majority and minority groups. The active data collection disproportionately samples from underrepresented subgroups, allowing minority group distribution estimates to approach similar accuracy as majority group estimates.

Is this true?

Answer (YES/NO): NO